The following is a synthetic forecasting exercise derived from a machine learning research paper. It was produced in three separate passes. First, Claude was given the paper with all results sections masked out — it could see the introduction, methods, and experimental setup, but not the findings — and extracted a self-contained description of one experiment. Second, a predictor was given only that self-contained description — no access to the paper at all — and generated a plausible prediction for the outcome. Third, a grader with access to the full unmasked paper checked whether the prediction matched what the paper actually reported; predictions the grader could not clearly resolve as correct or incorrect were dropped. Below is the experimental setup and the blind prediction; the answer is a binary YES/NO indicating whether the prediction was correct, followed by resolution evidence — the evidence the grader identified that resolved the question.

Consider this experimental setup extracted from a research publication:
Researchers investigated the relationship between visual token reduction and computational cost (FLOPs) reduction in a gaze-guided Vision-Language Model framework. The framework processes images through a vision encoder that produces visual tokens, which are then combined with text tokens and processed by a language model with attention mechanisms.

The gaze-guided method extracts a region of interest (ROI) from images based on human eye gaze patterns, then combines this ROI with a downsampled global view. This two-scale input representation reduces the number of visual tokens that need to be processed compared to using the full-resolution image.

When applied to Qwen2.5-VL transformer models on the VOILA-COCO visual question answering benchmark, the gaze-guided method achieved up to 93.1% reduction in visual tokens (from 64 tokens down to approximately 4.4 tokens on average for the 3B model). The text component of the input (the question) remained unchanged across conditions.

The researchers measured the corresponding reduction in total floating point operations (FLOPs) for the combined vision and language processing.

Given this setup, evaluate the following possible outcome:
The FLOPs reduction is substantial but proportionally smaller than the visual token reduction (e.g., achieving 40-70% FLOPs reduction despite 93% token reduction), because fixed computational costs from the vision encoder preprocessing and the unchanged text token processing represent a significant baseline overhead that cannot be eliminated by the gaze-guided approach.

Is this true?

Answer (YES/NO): YES